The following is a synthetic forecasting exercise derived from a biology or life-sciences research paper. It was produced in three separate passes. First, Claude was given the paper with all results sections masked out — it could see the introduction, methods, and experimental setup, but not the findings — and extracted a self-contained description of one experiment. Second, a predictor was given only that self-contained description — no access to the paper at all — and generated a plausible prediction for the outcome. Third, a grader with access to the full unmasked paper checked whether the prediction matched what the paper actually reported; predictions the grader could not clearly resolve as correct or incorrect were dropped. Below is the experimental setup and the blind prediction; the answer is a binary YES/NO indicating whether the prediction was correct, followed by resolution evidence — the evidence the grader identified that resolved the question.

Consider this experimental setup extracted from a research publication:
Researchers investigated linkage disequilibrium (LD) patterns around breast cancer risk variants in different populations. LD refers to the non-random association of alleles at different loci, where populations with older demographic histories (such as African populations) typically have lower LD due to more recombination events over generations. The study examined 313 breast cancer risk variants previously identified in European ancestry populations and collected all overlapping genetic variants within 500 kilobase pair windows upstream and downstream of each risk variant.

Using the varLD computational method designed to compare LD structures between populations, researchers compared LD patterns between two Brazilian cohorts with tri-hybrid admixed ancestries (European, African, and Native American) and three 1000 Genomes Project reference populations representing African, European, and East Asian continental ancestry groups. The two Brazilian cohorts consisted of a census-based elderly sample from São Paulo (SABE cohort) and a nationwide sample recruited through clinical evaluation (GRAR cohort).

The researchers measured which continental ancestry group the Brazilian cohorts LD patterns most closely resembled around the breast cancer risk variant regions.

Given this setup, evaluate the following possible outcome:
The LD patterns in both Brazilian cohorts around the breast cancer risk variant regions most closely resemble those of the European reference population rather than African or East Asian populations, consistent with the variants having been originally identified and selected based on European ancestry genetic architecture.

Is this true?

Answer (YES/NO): YES